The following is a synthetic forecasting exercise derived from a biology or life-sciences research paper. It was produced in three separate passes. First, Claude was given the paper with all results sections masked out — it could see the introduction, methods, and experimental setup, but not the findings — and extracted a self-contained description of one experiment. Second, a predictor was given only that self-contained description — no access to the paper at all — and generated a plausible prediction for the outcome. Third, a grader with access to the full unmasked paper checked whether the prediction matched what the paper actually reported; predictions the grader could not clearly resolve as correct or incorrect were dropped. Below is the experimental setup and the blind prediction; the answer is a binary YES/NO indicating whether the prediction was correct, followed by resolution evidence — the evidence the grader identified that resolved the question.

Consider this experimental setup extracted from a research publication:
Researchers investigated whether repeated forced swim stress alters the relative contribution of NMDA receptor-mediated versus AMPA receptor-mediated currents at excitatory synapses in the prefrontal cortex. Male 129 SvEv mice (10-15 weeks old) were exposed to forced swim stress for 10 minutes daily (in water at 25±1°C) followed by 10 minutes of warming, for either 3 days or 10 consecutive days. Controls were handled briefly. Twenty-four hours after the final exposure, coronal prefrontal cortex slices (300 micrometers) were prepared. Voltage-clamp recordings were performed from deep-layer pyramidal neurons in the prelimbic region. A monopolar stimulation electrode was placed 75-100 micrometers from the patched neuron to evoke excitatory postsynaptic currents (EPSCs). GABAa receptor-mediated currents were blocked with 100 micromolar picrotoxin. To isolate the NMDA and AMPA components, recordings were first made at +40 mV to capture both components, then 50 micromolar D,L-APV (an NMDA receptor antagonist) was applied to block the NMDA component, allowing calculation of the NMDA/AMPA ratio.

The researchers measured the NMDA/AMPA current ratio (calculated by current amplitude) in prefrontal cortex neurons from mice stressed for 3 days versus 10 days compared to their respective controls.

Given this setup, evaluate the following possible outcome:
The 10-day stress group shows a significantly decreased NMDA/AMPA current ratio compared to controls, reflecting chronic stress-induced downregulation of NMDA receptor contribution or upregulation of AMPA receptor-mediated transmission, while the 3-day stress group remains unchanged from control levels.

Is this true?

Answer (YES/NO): YES